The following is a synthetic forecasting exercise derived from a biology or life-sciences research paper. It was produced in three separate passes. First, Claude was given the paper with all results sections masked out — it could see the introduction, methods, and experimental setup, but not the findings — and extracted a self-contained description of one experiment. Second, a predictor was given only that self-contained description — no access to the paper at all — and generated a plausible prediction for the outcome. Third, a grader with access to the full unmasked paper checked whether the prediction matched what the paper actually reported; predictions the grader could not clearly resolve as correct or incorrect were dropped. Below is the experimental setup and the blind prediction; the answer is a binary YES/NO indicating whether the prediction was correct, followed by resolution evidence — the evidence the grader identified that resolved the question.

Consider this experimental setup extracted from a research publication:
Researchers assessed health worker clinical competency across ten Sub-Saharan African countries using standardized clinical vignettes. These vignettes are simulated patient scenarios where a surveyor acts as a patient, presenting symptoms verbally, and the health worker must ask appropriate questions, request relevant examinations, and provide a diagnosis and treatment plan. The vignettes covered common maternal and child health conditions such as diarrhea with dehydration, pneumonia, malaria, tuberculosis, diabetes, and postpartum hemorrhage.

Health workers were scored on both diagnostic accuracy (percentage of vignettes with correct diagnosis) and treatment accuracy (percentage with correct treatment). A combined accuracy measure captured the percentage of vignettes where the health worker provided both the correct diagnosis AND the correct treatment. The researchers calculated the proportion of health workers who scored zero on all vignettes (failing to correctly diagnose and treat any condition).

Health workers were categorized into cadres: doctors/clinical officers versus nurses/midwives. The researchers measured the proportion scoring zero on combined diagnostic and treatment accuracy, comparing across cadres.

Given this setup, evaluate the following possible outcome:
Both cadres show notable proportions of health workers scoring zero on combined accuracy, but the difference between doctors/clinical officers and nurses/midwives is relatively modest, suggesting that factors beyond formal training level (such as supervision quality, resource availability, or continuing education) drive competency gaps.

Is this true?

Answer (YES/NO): NO